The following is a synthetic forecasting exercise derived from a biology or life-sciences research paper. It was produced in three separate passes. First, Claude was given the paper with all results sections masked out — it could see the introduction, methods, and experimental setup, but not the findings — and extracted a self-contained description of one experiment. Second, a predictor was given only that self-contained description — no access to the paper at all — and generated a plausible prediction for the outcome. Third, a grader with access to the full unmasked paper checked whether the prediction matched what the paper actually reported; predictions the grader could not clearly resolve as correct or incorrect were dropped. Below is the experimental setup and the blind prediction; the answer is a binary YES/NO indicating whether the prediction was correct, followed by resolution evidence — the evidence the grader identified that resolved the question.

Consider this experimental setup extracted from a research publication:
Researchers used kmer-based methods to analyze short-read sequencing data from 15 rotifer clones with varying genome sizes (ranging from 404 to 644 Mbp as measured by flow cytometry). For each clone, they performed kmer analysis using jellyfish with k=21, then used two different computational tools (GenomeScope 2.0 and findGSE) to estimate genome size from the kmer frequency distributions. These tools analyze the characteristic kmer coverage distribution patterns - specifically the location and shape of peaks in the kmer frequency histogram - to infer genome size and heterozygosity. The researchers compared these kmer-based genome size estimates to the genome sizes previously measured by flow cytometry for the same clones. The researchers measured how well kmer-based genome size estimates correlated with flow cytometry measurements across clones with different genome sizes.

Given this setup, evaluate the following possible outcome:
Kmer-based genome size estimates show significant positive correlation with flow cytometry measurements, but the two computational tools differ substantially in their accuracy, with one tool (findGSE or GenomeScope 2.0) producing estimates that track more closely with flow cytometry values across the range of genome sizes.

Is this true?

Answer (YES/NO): YES